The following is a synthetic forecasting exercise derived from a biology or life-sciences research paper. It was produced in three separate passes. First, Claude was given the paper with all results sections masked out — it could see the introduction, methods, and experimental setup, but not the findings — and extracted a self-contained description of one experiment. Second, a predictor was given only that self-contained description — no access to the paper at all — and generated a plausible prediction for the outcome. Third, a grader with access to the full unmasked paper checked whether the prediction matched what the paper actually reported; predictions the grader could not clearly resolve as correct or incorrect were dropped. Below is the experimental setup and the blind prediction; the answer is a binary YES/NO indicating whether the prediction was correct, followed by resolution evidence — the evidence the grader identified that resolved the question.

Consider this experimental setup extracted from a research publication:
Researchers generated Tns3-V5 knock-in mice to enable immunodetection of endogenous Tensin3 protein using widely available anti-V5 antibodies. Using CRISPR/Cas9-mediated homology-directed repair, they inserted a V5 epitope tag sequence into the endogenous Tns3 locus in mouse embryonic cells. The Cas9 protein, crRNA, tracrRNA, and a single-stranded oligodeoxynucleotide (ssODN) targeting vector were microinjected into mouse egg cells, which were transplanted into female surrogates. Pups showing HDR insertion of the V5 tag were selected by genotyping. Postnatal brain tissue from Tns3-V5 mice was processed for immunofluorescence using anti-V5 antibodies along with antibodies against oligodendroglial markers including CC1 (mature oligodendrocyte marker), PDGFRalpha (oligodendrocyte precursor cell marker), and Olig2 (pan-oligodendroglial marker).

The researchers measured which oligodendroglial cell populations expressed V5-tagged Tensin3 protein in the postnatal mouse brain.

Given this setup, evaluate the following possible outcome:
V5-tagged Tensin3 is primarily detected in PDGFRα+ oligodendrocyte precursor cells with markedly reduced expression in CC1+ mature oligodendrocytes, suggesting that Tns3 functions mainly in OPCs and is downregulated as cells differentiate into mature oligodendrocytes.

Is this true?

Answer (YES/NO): NO